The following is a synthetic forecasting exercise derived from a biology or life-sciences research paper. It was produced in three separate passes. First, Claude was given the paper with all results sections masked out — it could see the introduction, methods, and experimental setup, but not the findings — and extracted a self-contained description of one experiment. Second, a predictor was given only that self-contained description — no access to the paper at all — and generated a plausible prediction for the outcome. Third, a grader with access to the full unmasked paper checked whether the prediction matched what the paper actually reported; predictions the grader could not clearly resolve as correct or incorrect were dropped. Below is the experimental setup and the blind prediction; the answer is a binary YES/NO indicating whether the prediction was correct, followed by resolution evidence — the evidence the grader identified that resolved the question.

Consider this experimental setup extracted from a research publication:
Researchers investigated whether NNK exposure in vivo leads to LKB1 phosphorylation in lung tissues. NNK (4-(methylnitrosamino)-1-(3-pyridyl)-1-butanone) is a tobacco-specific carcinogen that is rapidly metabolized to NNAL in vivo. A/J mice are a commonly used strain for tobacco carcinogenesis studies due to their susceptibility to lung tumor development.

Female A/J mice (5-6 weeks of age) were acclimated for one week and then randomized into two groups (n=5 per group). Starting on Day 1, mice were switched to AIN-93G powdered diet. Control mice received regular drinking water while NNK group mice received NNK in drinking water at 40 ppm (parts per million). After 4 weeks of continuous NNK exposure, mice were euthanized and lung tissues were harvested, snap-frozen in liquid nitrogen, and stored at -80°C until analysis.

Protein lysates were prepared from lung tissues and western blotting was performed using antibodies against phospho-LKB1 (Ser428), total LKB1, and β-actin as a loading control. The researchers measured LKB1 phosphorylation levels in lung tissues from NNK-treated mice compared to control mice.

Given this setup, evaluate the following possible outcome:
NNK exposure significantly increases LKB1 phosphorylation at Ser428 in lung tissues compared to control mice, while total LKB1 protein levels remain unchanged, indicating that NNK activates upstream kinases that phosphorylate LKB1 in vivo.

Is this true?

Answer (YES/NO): NO